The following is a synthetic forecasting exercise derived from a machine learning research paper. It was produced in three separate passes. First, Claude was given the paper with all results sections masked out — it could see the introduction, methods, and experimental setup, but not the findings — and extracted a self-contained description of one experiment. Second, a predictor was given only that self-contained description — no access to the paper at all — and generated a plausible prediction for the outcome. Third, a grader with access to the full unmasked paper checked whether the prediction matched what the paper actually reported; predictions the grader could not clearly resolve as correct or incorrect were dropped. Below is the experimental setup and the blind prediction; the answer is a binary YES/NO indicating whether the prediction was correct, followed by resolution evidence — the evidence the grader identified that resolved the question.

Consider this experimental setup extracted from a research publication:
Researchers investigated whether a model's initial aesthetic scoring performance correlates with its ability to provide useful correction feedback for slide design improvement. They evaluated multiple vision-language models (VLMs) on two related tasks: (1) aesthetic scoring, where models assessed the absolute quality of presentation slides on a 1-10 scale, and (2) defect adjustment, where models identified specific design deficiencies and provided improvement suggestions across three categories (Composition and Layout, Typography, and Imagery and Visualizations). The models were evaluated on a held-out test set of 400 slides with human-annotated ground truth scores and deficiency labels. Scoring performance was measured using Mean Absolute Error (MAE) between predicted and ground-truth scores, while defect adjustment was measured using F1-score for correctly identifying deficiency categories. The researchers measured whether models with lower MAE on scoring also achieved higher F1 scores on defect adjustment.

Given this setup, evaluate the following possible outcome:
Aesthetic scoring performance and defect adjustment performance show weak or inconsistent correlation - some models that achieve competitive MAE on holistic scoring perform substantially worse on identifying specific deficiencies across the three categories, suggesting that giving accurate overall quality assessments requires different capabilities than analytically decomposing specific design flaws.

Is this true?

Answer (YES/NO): YES